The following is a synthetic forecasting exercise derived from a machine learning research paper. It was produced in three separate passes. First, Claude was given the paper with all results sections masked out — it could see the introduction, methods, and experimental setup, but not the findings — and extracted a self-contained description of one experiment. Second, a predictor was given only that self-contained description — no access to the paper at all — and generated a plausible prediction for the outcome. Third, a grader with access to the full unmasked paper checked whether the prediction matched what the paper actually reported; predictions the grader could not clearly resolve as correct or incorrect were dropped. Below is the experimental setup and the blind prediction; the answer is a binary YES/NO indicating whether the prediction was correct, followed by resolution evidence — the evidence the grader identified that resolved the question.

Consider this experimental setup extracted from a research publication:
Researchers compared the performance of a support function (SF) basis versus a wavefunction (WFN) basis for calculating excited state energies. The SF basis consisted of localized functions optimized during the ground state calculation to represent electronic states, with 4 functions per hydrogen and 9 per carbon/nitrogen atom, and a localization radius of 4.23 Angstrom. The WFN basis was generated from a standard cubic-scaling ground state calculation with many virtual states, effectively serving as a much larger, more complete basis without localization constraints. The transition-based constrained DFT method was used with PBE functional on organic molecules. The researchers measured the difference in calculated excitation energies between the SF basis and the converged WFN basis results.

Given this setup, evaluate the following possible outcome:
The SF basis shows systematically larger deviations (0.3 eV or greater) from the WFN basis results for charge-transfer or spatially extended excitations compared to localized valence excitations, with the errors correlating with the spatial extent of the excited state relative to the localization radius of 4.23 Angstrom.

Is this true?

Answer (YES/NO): NO